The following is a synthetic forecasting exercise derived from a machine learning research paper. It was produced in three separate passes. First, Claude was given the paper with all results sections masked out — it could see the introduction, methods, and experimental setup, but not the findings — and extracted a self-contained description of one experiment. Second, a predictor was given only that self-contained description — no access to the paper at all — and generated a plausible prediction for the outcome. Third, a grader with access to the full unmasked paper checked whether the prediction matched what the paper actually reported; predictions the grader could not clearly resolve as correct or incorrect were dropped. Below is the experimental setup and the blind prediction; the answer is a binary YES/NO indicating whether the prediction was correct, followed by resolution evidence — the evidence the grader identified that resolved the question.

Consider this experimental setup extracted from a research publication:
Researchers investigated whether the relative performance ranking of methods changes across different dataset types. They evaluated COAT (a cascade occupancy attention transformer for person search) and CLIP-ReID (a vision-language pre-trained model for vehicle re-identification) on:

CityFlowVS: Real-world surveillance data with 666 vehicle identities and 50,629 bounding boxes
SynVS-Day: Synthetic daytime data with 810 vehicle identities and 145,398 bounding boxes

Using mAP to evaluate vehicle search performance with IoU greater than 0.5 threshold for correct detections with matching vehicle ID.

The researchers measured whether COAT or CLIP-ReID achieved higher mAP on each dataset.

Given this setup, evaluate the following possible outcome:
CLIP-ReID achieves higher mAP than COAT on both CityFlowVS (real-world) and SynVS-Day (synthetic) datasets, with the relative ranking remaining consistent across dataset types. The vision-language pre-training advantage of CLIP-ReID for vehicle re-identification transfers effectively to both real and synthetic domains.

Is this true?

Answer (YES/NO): NO